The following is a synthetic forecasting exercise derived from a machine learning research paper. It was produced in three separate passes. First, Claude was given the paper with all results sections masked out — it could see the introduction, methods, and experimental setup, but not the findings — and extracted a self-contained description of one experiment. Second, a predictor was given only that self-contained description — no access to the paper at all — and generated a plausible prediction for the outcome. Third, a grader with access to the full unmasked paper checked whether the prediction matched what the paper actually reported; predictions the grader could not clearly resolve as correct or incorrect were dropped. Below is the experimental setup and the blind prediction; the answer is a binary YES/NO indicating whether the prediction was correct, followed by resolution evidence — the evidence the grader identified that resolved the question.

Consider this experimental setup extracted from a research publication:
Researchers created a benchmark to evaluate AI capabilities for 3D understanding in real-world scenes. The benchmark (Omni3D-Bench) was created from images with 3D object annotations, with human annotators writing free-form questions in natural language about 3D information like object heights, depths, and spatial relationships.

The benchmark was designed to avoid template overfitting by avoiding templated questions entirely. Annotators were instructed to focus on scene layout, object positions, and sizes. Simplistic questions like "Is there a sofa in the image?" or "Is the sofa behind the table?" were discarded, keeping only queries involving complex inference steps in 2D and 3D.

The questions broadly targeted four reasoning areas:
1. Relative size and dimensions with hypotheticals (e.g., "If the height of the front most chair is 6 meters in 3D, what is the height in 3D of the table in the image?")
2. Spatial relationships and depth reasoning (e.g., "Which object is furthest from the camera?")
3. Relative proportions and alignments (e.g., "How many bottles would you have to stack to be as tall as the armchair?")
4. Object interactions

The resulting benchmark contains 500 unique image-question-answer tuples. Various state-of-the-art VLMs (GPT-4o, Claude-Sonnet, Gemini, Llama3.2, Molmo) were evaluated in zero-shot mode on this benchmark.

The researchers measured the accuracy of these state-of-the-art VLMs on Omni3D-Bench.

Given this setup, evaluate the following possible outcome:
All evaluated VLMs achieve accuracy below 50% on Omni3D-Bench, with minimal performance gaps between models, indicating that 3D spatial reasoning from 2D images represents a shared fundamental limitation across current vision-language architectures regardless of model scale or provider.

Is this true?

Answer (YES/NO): NO